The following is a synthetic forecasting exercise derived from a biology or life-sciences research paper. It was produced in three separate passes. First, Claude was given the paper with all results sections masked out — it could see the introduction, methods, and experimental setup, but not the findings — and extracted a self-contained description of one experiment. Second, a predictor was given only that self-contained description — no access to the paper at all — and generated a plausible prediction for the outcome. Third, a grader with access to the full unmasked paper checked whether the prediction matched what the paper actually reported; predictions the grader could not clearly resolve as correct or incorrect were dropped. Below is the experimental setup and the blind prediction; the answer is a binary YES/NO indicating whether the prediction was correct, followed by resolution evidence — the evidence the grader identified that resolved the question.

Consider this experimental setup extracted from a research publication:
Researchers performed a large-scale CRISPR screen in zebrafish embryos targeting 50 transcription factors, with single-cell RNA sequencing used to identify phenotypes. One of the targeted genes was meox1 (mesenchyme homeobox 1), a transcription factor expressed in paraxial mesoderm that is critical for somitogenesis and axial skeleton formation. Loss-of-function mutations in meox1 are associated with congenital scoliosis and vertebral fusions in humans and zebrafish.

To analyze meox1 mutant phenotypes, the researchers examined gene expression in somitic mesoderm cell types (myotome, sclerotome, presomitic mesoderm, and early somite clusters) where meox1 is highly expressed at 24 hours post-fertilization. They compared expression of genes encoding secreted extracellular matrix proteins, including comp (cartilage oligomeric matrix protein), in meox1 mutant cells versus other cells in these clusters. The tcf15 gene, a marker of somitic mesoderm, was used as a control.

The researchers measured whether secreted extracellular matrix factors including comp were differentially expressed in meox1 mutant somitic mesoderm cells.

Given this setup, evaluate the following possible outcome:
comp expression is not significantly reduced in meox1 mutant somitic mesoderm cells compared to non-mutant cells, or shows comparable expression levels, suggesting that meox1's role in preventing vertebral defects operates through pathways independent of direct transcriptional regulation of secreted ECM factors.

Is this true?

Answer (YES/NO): NO